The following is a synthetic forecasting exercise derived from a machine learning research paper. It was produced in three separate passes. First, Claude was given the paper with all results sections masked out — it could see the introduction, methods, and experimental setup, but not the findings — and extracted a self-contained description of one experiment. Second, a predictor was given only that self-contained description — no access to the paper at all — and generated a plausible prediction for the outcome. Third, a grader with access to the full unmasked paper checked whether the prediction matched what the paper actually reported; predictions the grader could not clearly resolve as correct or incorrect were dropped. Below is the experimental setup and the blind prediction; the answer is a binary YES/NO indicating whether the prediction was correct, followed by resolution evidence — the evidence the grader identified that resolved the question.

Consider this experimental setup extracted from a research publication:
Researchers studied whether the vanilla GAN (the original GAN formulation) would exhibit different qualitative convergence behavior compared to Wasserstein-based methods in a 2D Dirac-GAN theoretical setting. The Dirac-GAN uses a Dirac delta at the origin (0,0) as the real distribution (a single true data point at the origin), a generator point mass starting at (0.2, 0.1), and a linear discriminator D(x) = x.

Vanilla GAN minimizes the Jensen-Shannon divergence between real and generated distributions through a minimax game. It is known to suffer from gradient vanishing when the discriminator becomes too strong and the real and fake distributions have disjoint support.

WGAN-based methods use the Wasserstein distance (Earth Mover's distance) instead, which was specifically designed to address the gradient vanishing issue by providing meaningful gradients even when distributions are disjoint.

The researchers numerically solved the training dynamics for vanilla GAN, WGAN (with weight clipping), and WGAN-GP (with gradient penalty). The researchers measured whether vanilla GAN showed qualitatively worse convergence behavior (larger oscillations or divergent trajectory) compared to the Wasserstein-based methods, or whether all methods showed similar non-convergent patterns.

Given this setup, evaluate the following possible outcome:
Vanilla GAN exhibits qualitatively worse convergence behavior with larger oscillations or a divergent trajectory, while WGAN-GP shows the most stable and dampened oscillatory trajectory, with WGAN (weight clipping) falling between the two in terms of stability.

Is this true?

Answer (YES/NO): NO